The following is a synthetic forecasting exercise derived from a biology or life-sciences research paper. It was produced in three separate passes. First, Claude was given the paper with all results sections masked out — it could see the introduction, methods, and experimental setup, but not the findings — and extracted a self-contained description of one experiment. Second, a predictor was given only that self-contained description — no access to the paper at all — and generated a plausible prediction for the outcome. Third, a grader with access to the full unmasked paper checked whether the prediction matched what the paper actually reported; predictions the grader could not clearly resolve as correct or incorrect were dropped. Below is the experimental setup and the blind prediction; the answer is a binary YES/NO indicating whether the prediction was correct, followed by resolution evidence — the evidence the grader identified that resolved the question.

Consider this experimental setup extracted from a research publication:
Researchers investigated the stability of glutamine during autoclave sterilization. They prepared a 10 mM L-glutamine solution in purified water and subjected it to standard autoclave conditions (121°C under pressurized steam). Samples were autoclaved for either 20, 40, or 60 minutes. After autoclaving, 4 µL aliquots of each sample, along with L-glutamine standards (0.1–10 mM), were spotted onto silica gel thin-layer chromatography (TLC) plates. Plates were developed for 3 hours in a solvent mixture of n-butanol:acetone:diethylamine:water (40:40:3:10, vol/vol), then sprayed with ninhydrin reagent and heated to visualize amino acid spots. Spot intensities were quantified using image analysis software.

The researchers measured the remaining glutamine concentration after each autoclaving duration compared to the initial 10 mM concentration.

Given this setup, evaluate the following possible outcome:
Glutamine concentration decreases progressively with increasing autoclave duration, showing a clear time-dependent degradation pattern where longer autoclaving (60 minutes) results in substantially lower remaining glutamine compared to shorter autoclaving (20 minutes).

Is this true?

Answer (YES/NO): NO